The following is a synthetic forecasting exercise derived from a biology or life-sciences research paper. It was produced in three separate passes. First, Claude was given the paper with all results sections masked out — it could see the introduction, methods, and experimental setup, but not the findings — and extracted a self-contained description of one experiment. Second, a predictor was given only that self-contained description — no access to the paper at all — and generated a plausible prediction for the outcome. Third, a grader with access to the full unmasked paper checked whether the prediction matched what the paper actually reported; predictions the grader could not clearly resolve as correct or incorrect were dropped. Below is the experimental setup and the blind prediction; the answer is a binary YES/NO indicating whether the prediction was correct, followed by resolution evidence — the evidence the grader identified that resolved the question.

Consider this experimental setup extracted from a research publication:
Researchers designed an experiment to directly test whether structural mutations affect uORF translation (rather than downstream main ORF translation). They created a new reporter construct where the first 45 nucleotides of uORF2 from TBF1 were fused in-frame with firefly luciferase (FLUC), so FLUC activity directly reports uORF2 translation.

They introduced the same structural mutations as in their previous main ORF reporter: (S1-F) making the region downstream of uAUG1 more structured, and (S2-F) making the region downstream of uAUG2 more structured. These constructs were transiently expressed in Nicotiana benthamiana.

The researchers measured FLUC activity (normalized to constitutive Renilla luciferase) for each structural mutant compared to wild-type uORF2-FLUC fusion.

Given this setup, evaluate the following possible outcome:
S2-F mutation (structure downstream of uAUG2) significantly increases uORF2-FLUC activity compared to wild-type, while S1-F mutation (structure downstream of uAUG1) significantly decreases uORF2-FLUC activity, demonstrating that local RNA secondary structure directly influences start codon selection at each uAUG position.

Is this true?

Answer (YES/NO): YES